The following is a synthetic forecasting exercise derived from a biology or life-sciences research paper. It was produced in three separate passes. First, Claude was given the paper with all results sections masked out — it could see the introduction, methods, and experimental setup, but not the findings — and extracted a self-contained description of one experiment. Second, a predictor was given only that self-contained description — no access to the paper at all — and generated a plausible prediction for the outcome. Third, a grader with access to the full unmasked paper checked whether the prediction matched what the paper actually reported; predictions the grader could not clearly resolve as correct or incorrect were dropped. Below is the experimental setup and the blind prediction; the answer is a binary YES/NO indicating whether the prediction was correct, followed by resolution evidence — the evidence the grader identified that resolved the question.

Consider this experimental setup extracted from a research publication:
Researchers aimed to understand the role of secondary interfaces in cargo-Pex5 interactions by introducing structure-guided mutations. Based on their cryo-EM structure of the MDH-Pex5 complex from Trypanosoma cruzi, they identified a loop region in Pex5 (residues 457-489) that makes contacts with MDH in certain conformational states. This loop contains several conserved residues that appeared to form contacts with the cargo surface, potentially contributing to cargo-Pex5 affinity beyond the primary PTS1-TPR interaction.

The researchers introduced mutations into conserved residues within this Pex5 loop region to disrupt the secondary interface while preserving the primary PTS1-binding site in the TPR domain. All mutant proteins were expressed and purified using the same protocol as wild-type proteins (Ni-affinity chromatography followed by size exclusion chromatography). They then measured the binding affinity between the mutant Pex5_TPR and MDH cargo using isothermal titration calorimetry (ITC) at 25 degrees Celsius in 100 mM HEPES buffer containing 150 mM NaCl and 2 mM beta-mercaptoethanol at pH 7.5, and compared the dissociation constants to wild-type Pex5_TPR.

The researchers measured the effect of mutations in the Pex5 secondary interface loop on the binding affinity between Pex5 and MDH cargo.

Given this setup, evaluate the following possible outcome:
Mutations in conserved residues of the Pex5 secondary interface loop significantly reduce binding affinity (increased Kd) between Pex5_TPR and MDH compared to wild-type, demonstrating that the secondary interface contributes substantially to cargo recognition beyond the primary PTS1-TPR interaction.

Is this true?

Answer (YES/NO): NO